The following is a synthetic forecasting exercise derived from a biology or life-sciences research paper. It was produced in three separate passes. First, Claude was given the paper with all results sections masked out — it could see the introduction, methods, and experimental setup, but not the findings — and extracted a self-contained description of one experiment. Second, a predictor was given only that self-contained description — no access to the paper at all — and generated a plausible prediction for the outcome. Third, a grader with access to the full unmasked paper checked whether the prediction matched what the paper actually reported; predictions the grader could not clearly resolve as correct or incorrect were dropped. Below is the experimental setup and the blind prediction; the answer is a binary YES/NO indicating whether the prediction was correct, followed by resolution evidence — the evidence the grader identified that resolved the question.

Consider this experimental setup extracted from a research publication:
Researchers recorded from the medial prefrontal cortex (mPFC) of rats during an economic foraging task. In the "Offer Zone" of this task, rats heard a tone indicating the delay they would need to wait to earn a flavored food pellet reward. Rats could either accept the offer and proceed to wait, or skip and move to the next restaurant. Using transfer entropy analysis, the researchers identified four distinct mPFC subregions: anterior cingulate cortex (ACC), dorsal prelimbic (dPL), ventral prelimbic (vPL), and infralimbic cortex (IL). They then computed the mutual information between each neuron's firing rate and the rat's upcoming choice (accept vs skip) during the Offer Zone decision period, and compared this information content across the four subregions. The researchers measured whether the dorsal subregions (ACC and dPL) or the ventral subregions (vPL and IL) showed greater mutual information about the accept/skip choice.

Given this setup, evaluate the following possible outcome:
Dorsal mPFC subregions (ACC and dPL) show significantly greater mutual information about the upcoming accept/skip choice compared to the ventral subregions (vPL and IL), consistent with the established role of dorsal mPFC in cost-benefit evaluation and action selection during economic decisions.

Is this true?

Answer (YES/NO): YES